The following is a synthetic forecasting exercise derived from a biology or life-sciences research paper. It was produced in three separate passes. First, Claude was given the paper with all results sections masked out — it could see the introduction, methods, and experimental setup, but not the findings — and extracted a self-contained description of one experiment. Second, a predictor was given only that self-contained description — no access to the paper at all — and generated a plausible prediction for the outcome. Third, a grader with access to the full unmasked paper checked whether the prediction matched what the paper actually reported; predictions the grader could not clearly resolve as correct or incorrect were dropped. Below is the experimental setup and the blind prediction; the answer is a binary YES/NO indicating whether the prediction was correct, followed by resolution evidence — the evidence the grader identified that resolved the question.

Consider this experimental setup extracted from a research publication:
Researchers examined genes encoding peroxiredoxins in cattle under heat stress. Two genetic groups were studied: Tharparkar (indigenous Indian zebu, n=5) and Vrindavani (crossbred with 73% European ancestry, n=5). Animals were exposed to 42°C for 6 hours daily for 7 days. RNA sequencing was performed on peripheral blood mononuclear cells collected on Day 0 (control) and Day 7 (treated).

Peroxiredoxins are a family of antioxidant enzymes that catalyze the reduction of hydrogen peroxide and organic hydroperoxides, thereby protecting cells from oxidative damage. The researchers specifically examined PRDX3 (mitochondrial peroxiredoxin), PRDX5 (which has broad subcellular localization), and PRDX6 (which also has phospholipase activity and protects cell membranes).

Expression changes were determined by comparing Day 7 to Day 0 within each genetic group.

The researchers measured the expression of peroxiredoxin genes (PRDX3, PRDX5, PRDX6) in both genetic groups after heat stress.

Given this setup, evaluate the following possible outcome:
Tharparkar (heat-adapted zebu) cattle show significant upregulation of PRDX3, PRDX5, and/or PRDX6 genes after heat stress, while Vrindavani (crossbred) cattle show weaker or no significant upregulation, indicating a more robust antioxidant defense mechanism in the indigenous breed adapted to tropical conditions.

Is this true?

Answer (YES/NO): YES